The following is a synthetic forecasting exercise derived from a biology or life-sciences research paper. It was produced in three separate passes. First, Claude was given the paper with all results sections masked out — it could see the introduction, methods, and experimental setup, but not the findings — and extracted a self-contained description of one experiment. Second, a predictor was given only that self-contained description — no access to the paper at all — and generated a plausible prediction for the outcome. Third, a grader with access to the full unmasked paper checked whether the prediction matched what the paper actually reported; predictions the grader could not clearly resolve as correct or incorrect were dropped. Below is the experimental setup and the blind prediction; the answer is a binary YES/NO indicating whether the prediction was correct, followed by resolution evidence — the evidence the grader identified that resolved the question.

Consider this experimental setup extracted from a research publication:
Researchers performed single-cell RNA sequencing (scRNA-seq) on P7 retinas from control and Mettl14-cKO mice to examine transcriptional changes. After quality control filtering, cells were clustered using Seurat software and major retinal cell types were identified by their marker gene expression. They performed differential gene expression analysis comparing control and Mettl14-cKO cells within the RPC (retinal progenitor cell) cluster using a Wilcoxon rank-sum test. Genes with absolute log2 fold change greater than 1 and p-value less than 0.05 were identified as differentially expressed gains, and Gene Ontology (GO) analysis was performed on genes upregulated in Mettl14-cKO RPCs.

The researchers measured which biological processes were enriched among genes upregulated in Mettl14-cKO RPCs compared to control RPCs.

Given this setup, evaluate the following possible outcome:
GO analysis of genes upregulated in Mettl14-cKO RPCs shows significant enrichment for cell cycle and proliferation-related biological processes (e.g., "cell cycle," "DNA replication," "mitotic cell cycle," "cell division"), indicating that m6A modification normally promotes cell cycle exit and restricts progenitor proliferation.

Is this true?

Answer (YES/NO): NO